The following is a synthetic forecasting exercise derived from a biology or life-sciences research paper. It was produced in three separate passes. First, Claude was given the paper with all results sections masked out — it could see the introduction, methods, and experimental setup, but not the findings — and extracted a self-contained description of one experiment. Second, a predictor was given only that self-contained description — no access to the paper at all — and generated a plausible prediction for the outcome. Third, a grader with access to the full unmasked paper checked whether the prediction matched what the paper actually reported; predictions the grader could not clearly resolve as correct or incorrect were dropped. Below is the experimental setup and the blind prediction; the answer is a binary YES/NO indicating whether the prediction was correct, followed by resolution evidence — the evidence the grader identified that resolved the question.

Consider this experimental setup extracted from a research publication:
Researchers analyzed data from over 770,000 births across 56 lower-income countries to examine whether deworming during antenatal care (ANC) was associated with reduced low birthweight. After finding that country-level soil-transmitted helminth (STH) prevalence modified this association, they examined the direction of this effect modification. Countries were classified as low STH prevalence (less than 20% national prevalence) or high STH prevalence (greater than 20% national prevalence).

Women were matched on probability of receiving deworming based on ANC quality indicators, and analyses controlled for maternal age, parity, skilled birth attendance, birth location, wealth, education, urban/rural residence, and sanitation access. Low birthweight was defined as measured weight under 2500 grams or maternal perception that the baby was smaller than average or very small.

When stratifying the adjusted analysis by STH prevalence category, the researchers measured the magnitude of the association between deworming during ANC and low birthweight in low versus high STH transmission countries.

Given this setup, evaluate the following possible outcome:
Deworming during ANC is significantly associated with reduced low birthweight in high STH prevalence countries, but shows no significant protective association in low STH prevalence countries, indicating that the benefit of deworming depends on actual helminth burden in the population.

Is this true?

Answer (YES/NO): NO